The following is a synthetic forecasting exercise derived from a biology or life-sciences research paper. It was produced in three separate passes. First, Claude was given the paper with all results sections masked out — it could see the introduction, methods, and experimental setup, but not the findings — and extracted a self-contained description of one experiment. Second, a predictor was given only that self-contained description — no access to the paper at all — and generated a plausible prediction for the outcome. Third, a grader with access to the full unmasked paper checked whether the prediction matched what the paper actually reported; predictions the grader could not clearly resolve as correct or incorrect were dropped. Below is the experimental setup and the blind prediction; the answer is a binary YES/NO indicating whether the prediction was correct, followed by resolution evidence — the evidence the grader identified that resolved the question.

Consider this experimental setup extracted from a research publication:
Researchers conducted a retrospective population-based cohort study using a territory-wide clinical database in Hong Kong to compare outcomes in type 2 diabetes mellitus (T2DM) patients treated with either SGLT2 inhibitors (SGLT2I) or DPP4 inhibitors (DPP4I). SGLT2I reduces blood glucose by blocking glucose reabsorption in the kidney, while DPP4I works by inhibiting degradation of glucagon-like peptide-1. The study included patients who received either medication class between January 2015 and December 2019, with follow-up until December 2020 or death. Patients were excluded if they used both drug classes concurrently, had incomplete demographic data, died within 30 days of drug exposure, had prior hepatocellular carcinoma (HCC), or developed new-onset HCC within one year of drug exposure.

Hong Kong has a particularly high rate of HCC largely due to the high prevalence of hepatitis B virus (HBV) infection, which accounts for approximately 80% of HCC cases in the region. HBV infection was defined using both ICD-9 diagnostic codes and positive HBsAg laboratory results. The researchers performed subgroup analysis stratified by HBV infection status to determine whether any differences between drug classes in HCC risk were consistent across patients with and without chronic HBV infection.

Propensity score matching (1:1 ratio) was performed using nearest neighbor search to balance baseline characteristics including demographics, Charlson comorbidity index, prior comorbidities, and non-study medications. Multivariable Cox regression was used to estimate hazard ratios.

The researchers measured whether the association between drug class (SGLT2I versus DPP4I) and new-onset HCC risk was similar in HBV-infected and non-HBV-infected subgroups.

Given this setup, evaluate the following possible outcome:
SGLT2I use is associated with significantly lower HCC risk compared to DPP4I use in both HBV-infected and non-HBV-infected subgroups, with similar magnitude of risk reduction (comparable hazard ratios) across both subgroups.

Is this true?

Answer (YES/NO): NO